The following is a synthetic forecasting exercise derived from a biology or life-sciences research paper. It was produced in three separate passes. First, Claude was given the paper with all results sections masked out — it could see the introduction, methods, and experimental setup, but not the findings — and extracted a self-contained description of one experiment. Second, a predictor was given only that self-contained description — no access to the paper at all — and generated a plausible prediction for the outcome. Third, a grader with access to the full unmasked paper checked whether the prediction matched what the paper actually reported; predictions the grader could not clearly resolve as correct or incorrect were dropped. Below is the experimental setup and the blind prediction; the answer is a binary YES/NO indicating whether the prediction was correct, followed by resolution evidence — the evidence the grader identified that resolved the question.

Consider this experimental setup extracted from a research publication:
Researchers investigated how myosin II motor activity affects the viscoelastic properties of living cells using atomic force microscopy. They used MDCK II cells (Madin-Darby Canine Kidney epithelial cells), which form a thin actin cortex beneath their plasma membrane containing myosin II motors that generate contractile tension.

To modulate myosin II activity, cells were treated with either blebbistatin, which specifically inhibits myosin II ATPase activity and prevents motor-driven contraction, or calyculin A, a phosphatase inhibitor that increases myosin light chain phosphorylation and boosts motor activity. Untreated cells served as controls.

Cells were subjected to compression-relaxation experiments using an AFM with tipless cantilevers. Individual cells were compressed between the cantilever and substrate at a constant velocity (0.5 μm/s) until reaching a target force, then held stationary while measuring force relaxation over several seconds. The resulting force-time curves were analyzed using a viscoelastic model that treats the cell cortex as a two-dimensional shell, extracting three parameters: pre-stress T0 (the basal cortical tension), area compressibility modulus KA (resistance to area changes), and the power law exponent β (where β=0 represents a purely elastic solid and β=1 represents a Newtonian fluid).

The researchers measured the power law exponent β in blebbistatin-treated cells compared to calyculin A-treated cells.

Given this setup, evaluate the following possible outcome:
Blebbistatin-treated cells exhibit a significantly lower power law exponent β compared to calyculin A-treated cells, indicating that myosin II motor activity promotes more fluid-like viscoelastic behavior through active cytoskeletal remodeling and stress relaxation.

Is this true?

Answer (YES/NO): NO